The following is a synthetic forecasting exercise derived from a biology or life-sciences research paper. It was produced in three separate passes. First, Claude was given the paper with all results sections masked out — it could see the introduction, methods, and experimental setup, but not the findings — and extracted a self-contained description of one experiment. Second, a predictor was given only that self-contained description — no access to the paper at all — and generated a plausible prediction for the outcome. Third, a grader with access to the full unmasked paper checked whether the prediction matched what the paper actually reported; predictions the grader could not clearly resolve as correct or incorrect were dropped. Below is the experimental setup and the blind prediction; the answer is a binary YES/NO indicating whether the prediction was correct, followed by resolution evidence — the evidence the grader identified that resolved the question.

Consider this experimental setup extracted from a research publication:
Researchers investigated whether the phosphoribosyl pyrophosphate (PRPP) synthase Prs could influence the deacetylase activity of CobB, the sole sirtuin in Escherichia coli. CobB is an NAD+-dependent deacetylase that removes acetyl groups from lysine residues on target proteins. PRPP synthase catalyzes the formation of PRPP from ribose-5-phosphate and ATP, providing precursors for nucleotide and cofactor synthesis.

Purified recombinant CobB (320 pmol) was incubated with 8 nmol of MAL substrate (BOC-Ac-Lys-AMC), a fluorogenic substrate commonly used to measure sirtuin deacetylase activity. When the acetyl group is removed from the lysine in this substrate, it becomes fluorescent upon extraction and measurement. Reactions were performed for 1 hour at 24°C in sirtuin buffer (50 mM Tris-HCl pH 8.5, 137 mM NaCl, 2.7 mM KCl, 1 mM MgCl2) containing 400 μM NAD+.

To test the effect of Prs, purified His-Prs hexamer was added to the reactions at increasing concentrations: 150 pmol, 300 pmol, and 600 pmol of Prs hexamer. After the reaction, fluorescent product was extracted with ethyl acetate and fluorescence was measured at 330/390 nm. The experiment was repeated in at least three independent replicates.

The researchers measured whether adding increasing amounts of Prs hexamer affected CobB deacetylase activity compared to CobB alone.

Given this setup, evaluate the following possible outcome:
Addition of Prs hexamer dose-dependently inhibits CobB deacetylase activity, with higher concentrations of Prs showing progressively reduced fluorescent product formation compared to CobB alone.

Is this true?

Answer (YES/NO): NO